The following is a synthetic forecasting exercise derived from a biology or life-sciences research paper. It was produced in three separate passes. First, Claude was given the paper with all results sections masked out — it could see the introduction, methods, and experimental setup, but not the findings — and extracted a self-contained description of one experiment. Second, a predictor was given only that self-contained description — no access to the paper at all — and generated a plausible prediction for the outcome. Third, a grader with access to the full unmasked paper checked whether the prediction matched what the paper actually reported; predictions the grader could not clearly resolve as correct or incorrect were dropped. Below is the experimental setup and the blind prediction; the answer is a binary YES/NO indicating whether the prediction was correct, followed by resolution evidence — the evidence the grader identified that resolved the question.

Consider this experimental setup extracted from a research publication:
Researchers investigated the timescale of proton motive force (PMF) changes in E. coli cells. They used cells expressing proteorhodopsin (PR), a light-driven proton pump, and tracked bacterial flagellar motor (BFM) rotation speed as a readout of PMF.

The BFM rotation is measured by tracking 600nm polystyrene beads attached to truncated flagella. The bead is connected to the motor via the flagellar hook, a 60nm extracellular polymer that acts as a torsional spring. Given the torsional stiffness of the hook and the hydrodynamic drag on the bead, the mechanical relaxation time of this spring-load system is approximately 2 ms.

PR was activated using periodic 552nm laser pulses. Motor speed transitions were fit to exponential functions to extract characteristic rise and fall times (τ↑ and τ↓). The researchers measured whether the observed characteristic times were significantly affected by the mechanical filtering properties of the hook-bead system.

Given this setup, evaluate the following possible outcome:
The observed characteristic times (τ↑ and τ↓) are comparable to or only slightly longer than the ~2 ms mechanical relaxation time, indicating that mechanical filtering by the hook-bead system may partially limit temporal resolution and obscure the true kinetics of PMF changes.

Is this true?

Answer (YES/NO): NO